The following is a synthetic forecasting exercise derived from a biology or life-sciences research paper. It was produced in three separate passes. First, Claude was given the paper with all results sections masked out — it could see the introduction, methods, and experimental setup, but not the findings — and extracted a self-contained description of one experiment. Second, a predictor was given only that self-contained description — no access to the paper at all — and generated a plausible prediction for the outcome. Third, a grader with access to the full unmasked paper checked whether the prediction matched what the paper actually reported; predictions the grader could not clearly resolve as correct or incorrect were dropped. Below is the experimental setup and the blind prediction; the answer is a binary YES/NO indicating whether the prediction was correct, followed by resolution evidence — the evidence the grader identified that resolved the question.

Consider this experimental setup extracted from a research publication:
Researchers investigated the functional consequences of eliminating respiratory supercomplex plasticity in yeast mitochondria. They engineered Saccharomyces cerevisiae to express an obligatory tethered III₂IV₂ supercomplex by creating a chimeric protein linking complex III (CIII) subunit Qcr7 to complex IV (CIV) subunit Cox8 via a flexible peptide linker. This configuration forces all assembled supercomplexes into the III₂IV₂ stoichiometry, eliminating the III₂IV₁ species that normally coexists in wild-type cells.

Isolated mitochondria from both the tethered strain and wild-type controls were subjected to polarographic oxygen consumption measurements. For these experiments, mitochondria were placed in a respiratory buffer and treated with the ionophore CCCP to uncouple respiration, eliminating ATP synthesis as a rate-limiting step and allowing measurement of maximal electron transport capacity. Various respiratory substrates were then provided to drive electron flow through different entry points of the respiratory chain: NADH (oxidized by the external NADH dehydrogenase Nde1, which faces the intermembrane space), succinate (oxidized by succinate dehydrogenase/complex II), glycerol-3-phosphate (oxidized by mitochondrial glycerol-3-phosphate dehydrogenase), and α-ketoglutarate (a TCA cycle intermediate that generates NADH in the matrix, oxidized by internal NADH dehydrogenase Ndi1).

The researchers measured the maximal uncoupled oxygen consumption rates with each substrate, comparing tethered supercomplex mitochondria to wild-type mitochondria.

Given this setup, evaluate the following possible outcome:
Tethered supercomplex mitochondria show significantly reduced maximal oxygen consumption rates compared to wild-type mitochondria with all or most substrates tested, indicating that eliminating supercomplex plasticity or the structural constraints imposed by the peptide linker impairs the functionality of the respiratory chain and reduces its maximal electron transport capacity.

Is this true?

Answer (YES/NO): NO